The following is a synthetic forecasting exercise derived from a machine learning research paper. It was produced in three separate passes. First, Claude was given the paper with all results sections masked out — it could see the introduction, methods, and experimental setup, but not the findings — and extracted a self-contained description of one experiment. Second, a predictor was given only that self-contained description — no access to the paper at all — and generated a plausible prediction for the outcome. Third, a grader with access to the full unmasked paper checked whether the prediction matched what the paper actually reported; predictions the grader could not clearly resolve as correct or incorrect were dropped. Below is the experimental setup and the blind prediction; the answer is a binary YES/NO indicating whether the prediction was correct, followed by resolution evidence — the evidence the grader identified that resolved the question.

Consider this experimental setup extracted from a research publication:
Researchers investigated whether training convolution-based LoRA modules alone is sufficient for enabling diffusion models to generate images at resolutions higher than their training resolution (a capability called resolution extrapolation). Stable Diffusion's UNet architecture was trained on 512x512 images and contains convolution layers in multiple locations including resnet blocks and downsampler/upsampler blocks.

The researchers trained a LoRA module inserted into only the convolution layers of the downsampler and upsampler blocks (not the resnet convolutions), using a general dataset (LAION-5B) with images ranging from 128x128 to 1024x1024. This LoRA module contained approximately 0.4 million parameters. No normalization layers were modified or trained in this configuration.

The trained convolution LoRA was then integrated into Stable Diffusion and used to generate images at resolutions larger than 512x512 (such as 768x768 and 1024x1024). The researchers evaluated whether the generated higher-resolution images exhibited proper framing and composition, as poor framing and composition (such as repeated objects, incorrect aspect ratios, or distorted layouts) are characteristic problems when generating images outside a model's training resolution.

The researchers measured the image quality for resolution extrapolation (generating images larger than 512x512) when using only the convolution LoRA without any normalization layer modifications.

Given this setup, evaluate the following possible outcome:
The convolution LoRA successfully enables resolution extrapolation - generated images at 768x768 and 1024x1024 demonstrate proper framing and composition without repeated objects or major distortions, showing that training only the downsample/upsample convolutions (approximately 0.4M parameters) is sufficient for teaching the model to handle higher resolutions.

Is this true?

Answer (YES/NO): NO